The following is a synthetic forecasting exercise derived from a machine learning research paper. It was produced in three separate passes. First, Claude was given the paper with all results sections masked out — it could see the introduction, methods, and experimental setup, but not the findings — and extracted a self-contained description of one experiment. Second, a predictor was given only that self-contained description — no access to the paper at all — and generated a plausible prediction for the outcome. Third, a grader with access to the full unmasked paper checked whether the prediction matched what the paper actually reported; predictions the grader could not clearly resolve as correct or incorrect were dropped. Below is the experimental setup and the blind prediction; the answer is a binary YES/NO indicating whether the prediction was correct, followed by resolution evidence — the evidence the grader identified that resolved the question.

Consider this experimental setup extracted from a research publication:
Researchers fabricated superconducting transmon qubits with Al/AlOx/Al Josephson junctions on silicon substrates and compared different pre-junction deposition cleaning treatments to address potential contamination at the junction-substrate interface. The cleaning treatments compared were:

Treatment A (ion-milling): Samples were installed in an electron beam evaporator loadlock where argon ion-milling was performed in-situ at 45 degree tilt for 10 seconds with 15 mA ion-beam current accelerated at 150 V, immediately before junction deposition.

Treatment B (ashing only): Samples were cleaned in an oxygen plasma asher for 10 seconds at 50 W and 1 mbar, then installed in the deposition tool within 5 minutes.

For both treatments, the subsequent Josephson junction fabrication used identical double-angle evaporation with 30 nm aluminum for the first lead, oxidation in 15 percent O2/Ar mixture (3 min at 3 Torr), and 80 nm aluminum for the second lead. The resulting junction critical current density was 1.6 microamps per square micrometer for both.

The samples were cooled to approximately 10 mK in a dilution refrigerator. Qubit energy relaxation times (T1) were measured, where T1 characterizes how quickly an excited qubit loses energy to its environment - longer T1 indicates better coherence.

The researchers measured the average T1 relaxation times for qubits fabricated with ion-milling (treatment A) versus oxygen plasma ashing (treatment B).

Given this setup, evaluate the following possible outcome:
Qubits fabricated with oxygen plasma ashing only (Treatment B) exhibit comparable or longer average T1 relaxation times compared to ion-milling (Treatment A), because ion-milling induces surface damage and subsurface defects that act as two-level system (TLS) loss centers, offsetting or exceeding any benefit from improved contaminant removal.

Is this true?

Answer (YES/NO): YES